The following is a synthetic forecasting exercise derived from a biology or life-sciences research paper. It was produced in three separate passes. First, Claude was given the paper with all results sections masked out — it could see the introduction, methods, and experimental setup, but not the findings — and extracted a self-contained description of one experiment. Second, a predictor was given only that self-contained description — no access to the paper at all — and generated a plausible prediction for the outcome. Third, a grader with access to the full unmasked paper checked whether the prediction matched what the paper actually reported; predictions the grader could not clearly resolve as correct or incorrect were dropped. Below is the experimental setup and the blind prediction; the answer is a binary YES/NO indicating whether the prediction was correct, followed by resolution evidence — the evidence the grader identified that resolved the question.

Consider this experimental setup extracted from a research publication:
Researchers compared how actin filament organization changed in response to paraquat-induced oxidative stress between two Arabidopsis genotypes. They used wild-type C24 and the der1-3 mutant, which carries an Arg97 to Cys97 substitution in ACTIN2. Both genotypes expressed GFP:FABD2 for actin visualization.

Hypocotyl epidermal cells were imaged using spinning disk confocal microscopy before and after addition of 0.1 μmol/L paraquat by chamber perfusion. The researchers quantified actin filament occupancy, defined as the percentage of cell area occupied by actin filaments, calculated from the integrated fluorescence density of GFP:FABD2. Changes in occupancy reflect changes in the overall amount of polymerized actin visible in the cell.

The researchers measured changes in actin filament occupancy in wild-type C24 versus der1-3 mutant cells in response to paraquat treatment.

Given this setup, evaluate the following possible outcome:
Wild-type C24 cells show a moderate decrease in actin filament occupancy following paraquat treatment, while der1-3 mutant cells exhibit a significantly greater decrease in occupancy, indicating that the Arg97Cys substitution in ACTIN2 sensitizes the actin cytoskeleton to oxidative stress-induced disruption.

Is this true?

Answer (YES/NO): NO